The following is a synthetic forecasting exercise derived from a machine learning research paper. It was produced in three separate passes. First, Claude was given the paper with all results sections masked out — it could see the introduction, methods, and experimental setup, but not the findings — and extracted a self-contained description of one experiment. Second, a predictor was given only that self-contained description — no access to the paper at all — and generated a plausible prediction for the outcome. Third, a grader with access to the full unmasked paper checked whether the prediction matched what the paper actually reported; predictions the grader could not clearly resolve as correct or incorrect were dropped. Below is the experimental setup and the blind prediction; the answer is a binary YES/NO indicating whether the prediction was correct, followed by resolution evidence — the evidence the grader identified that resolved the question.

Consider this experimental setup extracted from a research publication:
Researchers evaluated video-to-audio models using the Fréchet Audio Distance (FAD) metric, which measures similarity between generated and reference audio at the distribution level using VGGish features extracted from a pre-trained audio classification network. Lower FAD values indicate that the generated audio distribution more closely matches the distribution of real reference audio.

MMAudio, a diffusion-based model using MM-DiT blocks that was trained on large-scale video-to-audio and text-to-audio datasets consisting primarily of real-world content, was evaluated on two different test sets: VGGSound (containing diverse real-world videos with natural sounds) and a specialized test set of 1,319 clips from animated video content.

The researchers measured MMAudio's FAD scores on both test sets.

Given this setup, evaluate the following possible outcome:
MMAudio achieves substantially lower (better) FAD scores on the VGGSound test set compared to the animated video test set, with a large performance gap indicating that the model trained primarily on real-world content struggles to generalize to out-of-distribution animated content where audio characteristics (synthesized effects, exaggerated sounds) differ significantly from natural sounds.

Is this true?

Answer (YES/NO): YES